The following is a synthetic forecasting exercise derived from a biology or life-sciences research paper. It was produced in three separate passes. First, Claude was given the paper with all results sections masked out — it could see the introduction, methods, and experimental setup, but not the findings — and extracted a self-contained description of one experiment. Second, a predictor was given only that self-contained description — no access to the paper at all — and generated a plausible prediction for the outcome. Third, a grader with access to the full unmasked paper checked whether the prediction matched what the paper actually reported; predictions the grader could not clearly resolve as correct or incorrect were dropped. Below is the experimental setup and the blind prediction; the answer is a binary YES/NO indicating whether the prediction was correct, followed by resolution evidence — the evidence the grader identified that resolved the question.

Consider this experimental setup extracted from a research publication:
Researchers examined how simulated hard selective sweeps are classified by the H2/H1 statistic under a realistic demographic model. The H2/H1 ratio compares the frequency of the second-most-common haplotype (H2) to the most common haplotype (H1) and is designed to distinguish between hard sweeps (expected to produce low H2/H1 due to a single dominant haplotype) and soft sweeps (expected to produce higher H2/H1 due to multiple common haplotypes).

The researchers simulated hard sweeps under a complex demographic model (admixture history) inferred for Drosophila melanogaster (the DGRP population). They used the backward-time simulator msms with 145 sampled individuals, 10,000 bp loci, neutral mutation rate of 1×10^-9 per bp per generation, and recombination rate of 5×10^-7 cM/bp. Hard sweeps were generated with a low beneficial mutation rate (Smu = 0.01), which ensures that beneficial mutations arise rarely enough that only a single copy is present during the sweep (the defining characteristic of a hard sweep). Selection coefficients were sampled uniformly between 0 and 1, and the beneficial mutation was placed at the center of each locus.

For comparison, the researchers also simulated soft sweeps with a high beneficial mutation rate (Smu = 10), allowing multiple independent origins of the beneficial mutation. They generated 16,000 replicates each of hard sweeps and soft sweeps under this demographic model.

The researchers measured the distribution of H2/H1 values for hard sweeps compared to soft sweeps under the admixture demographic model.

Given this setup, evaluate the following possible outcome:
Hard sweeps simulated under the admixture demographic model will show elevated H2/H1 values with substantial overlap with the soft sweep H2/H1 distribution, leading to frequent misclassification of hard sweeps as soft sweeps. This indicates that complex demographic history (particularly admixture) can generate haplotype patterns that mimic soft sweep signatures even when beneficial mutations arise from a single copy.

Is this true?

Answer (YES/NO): YES